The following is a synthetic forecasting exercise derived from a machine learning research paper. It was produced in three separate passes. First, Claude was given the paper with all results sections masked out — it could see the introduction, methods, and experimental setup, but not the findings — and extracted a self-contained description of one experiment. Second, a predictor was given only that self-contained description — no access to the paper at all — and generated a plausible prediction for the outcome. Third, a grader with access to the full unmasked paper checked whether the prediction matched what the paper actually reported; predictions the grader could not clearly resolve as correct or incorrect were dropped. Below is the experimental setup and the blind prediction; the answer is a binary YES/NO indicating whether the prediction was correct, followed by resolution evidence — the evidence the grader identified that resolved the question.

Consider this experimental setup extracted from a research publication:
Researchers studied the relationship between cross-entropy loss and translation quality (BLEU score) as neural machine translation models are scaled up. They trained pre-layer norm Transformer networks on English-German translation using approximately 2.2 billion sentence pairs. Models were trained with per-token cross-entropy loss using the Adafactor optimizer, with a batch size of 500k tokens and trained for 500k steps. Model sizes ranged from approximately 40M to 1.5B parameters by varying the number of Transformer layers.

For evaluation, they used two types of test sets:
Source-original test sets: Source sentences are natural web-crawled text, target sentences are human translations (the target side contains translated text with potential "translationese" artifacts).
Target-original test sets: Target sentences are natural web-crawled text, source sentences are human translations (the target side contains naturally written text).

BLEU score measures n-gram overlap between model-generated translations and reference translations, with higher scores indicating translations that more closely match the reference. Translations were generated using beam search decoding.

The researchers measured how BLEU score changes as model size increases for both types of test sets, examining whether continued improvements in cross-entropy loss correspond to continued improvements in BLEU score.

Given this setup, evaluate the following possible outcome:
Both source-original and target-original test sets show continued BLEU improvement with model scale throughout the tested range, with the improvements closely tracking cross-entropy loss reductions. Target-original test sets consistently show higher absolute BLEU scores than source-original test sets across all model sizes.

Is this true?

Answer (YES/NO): NO